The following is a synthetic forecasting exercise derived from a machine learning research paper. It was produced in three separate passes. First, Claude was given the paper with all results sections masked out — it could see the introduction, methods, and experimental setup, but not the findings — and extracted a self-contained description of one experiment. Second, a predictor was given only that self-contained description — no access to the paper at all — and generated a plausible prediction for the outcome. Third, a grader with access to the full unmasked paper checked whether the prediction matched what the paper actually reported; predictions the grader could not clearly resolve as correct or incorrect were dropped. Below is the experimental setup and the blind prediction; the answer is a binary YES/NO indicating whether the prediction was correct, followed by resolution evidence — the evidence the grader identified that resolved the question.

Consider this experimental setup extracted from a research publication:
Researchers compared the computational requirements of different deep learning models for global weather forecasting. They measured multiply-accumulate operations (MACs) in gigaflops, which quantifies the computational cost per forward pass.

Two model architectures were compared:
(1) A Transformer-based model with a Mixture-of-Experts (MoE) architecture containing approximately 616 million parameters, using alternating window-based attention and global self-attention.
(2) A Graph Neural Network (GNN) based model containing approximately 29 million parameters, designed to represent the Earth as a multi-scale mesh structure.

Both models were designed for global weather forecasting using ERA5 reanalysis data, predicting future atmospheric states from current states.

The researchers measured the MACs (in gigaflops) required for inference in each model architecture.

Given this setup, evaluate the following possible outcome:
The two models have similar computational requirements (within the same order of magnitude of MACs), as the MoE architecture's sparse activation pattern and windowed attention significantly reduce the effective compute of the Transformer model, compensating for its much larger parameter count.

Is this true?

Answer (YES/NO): YES